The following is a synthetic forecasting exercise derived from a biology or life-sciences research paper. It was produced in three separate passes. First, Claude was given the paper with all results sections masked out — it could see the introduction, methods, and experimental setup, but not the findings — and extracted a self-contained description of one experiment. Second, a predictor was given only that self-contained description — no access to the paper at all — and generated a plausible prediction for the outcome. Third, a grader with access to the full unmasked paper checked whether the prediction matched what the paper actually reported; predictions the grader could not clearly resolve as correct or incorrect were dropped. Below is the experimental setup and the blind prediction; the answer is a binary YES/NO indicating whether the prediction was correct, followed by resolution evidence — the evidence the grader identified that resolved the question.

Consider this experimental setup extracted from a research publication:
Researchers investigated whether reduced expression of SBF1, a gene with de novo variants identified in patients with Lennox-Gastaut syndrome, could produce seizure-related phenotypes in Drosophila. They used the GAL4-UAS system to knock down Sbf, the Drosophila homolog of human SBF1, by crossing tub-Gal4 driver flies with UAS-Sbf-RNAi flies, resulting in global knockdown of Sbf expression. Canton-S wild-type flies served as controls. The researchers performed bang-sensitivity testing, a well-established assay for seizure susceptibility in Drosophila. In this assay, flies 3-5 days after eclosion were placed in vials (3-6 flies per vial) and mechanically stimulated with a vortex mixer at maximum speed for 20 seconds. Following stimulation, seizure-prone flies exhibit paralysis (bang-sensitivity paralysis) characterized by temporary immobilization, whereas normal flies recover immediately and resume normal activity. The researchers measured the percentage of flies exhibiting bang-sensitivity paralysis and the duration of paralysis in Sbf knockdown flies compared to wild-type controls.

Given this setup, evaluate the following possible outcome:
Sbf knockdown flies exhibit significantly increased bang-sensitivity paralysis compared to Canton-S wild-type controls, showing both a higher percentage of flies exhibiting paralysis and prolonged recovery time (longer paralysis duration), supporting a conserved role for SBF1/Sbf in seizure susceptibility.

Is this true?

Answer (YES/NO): YES